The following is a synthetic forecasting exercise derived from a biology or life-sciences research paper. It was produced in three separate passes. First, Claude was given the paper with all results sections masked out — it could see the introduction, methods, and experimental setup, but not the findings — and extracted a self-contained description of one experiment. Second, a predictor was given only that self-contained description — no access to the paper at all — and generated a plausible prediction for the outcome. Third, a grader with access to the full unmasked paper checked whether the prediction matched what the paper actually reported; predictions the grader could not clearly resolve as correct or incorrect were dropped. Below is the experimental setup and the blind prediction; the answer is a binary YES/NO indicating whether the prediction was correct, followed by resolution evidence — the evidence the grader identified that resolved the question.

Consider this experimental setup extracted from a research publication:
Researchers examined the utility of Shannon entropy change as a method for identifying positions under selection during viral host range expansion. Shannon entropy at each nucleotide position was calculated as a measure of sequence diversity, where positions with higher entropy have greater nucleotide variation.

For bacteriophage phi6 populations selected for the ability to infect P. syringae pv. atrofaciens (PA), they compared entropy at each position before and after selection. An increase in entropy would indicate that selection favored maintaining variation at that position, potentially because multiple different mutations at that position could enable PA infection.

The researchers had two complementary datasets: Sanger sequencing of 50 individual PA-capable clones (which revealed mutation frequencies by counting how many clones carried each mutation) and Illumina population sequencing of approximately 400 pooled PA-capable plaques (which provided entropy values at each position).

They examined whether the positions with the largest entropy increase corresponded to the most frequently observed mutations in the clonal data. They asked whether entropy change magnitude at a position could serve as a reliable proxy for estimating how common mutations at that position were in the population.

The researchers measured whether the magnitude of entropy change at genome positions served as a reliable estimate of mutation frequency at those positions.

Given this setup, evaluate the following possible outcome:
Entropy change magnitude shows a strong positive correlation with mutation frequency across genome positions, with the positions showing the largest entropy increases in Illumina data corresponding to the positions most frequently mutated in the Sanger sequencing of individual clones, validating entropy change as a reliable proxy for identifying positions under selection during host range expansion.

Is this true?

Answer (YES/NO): NO